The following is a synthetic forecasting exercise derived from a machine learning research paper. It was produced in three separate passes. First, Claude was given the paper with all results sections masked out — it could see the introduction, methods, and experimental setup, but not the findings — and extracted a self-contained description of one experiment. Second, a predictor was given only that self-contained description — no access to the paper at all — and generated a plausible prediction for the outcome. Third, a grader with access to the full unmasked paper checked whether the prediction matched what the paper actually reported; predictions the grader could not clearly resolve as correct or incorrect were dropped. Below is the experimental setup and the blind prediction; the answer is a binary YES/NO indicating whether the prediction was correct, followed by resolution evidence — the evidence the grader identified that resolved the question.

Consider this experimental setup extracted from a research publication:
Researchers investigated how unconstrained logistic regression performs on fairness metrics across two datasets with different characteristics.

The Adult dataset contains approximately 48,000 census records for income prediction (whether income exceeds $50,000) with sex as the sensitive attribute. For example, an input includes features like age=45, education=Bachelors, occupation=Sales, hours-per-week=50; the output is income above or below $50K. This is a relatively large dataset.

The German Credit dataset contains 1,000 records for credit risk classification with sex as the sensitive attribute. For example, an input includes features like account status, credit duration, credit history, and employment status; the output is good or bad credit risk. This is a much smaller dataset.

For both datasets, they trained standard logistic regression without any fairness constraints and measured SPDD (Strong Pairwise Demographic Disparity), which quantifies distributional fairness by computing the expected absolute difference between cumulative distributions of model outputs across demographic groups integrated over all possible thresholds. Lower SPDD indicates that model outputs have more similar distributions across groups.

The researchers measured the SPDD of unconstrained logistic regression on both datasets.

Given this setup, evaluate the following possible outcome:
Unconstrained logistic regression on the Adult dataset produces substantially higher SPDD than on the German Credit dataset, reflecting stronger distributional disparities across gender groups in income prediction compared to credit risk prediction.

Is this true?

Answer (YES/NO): YES